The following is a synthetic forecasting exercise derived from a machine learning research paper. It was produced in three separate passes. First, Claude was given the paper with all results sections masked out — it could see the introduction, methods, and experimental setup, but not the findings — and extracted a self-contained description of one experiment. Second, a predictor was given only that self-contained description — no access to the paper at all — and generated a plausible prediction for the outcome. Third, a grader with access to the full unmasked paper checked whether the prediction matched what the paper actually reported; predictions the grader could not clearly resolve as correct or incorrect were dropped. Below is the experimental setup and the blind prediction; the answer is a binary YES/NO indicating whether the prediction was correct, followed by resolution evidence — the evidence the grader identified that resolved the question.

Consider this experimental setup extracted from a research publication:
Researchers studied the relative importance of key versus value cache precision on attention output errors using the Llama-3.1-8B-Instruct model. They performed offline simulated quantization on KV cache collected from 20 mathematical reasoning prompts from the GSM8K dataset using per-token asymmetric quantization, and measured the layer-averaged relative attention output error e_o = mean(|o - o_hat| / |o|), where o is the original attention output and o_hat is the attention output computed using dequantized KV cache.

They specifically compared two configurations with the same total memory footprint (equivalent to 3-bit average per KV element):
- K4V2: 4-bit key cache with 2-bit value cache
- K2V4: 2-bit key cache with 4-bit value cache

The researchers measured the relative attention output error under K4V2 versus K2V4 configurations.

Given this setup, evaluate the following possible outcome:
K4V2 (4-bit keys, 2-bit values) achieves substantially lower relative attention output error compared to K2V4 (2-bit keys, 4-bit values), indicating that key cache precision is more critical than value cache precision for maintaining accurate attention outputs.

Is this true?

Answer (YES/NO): YES